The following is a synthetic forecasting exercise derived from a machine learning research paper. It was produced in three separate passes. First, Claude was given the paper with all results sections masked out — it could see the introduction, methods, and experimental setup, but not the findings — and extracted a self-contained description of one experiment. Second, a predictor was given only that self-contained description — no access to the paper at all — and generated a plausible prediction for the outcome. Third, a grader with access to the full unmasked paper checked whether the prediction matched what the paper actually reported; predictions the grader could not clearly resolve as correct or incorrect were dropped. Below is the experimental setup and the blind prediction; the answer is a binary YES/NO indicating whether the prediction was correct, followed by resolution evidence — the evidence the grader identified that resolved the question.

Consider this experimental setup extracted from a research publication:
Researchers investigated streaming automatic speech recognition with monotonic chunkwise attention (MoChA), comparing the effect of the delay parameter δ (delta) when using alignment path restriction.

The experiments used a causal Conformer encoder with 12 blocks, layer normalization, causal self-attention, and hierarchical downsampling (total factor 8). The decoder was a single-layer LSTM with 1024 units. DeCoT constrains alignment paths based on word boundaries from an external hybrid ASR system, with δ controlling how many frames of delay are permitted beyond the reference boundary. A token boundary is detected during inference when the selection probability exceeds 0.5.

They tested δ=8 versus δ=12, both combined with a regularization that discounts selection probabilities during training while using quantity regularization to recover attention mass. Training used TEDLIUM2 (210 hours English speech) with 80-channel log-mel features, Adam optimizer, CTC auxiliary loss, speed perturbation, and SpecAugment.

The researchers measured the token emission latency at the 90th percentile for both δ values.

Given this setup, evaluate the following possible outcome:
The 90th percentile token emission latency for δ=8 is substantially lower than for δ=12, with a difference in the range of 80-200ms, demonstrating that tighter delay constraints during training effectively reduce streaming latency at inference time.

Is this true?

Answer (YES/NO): YES